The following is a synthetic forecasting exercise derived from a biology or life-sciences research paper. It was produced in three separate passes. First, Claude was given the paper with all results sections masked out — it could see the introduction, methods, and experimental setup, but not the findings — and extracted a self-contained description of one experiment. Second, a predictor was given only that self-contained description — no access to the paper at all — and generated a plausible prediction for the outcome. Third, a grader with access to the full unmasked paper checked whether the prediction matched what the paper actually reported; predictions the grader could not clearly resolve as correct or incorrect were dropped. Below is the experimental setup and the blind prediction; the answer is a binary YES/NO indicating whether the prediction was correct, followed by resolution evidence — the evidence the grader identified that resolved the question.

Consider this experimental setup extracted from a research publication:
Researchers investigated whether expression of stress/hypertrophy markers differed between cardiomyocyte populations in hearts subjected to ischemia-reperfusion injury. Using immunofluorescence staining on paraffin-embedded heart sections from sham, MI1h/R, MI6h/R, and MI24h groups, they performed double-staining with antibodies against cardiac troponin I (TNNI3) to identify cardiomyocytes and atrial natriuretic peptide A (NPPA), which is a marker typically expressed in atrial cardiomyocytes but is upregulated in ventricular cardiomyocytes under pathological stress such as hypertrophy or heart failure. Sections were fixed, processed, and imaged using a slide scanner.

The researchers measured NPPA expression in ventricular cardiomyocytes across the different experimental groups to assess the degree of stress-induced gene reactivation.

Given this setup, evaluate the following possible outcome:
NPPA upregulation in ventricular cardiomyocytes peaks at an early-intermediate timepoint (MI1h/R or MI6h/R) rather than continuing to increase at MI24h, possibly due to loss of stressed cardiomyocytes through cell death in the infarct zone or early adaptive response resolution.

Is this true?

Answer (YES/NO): NO